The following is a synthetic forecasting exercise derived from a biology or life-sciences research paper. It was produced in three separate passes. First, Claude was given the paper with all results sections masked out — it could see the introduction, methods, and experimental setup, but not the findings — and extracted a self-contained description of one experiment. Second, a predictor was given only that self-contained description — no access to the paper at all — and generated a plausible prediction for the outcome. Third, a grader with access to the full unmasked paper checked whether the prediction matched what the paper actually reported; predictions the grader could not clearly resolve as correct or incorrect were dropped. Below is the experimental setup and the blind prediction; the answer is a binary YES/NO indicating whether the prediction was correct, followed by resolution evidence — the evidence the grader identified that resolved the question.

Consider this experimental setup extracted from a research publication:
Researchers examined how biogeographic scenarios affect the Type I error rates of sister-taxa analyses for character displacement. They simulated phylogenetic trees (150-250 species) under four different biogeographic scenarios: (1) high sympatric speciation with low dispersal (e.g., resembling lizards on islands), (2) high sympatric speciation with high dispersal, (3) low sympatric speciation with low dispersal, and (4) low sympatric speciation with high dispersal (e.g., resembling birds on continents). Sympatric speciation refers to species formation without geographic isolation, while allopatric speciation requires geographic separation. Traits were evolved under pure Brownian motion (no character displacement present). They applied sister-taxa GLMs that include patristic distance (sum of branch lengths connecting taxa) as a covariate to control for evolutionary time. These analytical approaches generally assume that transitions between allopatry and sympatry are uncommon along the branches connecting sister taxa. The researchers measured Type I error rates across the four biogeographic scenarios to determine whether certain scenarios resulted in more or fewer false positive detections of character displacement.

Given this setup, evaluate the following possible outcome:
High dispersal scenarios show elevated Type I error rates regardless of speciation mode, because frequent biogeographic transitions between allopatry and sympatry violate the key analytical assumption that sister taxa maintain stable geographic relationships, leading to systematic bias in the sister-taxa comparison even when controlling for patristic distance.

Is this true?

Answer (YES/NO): NO